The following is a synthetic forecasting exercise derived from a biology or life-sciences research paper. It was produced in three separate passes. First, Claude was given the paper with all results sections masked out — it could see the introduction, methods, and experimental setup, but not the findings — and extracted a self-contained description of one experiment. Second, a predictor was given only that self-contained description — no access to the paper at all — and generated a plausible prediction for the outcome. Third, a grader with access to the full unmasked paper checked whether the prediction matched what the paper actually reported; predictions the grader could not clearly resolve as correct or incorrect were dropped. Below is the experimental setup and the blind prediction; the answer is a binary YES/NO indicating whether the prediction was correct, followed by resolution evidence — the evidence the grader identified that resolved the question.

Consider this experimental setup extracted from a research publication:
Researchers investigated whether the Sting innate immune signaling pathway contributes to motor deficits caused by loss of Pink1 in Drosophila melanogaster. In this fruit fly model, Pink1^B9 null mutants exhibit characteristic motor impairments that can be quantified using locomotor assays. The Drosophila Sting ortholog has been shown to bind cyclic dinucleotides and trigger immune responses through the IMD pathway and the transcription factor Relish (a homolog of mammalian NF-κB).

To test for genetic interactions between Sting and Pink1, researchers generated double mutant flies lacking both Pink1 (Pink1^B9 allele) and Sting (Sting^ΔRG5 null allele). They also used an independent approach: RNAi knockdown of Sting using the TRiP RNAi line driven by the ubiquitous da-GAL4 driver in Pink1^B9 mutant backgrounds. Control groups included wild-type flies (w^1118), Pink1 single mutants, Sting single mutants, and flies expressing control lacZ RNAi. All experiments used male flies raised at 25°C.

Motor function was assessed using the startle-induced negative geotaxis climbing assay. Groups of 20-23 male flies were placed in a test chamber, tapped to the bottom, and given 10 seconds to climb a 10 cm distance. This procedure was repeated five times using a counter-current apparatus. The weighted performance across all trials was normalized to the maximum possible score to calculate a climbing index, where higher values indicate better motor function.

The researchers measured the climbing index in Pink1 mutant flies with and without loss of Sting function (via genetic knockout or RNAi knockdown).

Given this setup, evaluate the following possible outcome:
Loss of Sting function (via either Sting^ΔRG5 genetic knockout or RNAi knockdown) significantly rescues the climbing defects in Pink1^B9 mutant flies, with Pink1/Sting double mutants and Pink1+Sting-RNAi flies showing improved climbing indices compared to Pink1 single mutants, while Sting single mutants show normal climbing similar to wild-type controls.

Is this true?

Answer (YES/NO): NO